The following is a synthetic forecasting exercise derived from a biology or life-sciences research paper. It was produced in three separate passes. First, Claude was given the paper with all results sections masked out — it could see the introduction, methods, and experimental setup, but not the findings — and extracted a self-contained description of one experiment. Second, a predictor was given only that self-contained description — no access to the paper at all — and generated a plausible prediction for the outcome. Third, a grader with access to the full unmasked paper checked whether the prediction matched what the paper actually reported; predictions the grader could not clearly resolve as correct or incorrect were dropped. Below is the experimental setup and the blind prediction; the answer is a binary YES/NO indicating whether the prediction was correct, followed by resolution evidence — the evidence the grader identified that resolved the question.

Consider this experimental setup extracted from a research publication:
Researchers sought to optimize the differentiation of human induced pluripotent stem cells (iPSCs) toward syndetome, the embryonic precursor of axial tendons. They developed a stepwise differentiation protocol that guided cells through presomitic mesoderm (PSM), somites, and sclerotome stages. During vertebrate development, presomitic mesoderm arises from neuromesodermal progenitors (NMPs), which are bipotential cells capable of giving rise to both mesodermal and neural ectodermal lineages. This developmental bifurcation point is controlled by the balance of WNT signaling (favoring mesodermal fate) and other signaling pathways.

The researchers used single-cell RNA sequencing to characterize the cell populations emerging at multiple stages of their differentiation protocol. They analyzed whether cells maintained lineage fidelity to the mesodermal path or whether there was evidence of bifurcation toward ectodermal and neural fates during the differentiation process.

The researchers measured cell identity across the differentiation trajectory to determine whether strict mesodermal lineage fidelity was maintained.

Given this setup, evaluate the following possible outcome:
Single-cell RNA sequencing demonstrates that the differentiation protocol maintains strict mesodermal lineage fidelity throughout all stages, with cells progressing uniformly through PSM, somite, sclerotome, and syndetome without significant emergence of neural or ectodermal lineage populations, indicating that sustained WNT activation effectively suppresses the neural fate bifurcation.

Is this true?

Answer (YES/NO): NO